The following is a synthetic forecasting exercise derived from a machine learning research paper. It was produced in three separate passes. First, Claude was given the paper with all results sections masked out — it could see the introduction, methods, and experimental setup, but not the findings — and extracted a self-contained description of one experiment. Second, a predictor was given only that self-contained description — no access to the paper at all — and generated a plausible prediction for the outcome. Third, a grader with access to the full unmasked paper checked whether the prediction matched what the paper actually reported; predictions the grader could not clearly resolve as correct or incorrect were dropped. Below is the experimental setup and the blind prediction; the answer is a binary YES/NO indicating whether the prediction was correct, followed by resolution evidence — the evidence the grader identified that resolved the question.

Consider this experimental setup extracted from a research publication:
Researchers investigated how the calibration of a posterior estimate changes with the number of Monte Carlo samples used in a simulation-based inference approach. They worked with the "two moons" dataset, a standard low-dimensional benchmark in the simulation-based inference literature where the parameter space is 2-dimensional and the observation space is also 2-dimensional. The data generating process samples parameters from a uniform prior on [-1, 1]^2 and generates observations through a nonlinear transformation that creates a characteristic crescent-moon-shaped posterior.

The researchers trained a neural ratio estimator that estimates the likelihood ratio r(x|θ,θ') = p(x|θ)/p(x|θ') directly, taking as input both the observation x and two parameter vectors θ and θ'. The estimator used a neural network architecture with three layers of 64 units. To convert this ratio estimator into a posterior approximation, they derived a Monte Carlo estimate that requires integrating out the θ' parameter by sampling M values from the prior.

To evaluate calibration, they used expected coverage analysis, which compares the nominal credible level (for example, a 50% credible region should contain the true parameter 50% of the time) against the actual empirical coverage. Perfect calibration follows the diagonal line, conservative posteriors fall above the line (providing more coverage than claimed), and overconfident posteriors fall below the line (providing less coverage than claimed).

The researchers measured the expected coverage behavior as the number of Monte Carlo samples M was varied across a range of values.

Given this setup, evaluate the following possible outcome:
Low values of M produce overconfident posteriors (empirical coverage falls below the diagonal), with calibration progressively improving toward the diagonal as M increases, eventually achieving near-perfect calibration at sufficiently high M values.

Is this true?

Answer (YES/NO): NO